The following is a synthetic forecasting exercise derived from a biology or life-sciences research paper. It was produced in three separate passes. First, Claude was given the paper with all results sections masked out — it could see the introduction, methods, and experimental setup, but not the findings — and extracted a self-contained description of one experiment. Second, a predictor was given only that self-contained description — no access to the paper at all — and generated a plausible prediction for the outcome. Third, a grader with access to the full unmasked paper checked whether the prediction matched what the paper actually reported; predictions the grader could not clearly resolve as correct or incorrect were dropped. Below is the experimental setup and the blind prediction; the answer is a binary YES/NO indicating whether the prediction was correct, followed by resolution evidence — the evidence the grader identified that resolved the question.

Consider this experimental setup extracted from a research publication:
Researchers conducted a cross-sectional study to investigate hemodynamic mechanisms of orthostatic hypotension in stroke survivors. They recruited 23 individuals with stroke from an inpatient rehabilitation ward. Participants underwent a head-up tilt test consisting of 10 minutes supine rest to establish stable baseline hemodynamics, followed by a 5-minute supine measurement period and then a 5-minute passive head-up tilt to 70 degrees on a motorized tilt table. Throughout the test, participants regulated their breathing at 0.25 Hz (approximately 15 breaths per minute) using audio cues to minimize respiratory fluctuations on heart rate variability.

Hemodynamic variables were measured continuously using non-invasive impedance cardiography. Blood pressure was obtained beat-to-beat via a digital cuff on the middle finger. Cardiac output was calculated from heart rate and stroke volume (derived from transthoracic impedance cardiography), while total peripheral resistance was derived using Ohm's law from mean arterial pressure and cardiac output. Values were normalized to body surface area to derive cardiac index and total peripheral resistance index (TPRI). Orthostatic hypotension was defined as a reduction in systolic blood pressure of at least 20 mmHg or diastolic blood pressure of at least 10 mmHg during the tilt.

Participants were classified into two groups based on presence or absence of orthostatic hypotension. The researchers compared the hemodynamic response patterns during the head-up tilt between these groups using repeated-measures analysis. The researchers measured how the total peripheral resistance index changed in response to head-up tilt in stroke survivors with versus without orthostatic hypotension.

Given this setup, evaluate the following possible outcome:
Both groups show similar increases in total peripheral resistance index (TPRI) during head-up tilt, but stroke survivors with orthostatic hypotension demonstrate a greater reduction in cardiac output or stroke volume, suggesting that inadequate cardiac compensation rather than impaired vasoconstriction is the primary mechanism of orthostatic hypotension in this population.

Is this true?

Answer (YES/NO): NO